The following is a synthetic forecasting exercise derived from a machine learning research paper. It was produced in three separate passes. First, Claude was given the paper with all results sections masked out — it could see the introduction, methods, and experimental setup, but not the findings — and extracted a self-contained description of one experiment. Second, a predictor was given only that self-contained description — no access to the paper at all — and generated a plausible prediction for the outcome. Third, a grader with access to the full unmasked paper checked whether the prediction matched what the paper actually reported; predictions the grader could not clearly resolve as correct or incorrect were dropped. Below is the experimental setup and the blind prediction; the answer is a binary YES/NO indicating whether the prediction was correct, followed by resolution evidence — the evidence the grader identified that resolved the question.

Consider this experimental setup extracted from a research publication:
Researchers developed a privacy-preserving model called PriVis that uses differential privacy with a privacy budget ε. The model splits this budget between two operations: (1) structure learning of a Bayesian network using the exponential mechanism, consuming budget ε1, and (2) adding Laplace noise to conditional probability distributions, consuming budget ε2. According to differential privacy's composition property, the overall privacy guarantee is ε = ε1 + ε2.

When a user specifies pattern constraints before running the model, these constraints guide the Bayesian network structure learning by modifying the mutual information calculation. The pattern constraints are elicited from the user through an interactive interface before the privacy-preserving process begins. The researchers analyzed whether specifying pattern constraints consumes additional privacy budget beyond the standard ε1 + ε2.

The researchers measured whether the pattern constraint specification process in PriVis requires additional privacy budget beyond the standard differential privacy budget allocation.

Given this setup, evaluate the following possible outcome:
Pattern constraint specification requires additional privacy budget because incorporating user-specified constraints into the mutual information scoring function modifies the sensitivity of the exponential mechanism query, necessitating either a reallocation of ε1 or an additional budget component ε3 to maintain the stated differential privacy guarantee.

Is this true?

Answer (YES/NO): NO